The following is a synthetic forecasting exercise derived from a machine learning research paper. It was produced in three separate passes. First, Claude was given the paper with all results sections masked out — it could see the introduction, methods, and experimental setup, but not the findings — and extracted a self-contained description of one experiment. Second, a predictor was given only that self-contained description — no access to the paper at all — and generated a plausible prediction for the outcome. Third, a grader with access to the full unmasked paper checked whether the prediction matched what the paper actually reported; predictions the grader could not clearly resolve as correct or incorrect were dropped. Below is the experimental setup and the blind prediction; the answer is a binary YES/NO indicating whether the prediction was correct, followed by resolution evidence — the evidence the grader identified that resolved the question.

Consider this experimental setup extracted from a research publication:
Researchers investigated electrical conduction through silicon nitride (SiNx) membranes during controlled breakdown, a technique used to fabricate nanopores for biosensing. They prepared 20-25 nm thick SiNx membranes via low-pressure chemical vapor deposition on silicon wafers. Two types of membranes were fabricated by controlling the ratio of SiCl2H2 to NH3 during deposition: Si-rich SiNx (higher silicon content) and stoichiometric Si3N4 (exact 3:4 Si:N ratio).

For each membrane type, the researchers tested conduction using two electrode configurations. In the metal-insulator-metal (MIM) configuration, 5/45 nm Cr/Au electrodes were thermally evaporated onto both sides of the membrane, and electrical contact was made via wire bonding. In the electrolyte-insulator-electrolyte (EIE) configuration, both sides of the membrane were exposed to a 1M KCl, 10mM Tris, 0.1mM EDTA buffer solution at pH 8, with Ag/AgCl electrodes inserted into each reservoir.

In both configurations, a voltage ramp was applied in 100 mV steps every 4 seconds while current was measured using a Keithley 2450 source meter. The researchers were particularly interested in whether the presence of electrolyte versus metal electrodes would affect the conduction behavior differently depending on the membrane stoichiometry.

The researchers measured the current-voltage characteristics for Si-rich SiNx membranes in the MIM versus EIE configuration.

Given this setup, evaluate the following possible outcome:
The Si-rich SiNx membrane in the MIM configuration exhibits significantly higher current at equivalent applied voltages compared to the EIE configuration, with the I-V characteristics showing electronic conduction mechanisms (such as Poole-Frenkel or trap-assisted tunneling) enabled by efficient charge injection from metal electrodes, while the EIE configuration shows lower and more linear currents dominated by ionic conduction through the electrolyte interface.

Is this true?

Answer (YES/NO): NO